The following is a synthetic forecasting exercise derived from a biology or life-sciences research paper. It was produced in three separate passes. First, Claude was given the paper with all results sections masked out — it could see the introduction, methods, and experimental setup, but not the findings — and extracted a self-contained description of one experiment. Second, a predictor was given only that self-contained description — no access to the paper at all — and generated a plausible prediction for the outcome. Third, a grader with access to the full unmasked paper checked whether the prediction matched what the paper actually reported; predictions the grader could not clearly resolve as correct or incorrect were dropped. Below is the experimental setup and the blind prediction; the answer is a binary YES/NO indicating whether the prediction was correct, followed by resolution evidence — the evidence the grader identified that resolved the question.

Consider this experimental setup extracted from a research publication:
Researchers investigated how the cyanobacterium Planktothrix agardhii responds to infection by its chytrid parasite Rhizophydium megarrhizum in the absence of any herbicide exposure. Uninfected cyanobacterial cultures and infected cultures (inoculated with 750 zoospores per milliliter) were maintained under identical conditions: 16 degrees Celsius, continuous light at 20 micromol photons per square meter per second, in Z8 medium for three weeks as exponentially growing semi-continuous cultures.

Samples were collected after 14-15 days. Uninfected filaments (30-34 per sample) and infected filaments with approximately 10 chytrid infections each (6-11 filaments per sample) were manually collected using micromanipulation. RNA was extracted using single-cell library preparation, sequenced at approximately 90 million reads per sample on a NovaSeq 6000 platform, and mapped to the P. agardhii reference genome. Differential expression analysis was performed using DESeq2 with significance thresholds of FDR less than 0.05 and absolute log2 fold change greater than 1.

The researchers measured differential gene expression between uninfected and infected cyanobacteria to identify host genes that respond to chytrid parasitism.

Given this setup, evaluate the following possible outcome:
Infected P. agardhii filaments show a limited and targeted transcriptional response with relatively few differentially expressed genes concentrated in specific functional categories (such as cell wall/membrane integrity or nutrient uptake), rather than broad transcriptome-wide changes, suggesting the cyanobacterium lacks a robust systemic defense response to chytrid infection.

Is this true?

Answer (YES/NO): NO